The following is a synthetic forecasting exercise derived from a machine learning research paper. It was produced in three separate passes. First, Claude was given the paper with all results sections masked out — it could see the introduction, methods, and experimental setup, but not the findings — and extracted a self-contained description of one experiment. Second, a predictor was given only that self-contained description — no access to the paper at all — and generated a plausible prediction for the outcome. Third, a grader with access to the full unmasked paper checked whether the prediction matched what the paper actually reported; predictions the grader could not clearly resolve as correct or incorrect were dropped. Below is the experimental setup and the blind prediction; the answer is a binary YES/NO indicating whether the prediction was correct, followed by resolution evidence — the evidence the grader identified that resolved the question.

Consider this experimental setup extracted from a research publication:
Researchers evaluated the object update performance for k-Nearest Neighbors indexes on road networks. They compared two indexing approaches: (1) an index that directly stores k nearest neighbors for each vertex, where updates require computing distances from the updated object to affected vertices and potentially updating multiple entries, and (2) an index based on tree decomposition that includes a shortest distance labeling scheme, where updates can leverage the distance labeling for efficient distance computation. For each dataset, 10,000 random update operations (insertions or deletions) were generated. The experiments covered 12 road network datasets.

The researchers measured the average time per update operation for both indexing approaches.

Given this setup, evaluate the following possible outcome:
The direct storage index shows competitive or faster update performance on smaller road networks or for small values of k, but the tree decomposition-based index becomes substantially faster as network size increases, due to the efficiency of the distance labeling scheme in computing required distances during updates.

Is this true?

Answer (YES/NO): NO